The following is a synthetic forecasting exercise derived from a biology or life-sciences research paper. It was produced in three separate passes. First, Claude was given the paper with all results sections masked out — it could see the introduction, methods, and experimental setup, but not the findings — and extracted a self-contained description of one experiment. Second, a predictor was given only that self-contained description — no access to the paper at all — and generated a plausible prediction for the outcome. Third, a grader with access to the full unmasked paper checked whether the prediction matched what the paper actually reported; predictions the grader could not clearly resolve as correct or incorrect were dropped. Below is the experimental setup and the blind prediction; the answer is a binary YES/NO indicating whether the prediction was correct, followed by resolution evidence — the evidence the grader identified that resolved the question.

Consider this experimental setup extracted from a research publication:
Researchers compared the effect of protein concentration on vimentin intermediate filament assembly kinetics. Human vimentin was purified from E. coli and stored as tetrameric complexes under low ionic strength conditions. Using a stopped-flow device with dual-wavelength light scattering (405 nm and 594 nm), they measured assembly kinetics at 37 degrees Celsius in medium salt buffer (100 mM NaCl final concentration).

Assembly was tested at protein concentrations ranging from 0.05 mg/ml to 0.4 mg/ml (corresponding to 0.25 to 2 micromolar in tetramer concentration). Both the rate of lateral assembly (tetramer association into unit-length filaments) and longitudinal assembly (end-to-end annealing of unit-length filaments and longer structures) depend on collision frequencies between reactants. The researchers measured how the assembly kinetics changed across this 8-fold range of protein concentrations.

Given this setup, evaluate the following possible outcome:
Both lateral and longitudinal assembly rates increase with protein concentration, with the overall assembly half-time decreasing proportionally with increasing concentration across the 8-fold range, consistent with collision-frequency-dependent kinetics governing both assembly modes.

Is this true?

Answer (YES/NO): NO